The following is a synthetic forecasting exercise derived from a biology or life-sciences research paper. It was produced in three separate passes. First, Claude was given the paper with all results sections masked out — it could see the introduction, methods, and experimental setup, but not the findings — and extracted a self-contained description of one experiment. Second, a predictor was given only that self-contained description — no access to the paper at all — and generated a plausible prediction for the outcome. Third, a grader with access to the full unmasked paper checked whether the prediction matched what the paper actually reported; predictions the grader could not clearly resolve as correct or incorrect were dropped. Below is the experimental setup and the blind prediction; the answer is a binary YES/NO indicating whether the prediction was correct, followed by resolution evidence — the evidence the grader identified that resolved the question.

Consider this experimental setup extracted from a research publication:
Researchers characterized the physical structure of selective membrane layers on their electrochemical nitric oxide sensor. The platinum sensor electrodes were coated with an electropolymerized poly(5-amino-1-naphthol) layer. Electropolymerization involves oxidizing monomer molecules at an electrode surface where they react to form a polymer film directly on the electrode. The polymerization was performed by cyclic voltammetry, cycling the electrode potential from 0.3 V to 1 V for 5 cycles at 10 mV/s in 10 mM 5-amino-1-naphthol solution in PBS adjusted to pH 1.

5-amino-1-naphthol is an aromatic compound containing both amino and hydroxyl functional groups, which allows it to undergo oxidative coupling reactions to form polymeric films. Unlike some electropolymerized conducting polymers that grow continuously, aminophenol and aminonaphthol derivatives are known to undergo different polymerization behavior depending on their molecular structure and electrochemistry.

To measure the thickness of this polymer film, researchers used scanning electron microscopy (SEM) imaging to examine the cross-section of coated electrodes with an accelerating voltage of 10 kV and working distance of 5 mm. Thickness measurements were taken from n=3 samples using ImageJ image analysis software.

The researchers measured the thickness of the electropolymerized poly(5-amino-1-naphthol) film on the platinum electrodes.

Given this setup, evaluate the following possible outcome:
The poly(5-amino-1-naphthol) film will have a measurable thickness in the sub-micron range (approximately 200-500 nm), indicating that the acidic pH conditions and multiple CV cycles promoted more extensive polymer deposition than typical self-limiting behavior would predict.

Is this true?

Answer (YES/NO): NO